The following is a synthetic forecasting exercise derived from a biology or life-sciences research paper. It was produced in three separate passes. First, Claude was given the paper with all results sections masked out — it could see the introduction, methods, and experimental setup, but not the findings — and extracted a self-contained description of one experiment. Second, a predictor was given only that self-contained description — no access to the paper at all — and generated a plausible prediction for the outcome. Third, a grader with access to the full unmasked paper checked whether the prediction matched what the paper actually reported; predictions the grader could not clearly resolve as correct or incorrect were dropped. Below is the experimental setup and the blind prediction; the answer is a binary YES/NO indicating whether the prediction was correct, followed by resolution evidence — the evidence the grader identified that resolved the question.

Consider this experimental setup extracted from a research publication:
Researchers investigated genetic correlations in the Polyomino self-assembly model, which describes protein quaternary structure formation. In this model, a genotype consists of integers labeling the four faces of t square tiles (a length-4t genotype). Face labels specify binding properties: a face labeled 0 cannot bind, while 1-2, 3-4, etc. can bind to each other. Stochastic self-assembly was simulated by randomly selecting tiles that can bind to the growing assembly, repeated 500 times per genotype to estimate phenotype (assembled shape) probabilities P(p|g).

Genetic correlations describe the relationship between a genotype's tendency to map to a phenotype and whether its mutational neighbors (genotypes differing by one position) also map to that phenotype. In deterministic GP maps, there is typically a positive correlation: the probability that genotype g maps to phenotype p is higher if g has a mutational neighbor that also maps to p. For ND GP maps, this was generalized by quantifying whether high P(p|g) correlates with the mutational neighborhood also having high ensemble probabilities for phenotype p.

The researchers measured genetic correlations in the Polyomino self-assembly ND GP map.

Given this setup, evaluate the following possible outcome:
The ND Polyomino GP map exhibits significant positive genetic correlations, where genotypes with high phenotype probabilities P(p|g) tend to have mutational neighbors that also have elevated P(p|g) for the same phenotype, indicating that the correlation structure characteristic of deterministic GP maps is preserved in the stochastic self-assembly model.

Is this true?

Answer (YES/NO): YES